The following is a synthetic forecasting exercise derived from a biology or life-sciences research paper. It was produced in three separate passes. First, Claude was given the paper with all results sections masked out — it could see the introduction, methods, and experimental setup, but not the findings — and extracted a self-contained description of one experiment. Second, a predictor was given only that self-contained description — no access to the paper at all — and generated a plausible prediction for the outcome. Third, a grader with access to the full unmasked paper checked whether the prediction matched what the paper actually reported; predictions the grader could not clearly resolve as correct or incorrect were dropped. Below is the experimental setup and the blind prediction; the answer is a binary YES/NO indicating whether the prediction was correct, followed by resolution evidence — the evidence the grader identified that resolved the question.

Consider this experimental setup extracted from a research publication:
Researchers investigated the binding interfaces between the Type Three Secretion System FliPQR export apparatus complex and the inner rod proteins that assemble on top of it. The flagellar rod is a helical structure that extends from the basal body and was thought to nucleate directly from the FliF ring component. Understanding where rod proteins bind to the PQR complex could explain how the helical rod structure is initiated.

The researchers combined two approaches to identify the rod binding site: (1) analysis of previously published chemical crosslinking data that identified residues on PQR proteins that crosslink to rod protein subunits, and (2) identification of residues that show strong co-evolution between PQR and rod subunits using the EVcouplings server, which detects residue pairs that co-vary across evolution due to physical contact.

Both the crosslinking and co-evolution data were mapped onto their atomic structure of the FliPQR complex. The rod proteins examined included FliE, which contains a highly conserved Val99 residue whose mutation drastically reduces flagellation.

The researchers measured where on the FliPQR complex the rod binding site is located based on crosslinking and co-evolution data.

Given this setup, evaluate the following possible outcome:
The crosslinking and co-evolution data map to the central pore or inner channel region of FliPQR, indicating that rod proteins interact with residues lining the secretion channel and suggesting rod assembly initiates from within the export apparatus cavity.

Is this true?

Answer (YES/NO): NO